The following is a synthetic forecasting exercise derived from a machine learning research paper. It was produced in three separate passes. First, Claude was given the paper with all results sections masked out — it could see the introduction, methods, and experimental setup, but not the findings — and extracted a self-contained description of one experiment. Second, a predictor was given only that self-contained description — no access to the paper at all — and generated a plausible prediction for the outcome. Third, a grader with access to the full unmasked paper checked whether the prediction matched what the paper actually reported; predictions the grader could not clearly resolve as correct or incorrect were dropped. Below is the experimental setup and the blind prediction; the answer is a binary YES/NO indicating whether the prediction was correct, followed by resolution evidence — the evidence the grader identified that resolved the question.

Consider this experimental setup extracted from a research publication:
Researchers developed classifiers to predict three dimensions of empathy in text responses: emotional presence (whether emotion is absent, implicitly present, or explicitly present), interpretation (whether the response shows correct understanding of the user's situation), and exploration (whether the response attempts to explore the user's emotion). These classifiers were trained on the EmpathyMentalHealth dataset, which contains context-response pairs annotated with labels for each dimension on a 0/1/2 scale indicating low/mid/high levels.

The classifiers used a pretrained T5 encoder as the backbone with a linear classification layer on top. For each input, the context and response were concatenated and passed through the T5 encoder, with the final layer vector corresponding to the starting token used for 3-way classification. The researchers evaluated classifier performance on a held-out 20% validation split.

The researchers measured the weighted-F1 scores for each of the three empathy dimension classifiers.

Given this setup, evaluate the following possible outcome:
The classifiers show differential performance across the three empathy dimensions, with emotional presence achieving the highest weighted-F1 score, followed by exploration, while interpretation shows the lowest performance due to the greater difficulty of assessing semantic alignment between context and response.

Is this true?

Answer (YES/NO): NO